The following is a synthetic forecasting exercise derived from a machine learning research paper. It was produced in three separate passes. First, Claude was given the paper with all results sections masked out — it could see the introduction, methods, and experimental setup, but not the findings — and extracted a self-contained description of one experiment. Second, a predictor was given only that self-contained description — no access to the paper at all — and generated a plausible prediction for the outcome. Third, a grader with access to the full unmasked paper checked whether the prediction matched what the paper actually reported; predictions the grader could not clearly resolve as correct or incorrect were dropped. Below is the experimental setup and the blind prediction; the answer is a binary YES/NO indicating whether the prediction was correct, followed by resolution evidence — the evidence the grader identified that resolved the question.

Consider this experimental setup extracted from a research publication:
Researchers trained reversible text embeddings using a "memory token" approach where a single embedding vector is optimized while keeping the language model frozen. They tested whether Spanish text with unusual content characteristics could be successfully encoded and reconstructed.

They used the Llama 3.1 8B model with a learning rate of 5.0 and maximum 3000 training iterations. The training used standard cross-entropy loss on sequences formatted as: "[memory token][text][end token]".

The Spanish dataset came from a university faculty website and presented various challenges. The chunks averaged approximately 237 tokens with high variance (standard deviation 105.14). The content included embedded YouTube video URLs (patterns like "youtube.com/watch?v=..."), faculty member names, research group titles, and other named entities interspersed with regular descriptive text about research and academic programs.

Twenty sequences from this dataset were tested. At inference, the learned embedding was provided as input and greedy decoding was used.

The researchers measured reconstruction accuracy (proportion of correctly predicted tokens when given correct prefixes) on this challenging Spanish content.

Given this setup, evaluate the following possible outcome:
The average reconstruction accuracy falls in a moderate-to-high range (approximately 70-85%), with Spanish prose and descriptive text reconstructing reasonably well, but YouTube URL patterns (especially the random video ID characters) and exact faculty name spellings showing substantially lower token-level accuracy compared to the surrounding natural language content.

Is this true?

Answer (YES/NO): NO